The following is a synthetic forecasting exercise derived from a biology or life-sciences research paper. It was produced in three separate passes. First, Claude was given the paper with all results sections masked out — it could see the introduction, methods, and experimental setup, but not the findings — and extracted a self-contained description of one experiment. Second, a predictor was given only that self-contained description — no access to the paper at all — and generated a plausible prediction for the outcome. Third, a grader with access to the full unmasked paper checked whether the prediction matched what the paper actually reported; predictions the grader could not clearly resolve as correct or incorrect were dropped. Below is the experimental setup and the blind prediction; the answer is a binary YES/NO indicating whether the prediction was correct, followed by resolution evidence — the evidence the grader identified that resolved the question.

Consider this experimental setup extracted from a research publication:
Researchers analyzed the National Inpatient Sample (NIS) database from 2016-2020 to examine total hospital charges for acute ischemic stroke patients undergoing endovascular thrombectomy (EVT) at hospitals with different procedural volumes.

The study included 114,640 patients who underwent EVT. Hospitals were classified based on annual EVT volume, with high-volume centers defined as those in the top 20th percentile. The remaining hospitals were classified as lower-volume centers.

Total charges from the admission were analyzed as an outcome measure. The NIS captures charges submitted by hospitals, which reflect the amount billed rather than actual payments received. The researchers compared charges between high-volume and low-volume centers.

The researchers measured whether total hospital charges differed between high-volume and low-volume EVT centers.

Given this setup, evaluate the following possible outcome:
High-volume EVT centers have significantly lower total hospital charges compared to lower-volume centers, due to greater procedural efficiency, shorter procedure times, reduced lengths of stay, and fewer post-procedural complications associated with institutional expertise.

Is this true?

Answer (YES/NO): NO